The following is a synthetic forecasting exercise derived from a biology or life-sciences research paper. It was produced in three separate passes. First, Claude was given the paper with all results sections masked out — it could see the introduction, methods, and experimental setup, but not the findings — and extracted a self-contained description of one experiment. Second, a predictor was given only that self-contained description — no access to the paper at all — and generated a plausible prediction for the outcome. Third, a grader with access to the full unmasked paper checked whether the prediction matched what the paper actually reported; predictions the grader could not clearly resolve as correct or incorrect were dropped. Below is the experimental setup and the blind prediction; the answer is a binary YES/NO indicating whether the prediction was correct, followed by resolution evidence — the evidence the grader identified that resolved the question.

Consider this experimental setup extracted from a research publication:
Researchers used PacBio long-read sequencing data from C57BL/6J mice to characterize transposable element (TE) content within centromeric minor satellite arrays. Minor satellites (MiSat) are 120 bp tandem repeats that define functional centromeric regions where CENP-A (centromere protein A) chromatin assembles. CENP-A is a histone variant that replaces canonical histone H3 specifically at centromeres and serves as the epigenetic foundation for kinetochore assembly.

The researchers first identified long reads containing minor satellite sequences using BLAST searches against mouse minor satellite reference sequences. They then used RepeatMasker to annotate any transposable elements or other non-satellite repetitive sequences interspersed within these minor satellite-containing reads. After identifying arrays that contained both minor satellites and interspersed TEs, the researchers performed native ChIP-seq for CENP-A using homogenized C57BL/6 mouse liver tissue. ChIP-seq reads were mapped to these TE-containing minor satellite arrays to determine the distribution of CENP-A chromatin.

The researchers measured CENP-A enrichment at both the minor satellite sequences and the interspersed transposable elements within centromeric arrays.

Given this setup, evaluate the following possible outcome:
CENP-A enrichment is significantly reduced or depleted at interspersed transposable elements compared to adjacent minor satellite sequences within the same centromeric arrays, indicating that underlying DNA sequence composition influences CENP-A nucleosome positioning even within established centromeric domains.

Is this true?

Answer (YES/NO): YES